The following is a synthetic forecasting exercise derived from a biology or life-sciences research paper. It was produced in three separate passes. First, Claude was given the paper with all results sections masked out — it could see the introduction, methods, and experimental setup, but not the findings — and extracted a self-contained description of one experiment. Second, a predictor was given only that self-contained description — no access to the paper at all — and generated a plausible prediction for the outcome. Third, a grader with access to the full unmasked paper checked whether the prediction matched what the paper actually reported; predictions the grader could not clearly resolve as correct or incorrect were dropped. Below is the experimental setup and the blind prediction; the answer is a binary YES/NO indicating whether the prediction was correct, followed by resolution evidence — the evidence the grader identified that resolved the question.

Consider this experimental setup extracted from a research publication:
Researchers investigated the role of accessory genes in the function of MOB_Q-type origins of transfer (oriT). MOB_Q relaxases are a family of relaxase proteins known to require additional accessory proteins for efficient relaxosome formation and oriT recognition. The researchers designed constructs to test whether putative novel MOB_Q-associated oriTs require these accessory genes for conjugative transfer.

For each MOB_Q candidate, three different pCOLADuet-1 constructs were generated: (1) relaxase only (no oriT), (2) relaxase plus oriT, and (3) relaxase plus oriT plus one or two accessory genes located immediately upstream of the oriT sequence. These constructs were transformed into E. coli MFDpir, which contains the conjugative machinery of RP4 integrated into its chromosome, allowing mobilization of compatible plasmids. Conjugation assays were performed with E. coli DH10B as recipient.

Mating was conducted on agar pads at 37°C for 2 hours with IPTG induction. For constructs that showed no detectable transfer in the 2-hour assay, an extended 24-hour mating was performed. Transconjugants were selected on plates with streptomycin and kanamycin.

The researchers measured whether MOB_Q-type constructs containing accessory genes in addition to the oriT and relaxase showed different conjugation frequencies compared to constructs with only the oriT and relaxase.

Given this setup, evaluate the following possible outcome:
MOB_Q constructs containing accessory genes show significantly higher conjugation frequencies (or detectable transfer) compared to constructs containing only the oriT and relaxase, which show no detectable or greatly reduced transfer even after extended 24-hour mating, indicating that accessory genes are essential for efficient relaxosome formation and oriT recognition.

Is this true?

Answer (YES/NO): NO